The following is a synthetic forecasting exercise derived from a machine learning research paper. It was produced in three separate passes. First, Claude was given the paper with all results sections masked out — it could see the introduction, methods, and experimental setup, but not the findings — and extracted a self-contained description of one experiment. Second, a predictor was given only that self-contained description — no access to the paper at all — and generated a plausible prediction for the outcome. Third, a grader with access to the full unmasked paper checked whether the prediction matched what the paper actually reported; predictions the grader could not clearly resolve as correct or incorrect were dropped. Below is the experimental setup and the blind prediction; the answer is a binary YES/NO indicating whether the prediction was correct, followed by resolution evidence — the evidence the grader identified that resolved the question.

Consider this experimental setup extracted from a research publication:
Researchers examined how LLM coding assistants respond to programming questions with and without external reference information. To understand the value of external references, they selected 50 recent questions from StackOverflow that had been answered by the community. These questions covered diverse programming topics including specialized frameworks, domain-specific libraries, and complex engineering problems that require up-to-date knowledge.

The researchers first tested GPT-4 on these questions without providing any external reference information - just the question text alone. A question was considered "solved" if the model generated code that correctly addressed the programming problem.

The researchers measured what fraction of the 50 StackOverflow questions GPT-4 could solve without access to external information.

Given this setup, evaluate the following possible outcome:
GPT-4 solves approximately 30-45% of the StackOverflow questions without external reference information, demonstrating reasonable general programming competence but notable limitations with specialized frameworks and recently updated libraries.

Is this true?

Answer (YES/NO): YES